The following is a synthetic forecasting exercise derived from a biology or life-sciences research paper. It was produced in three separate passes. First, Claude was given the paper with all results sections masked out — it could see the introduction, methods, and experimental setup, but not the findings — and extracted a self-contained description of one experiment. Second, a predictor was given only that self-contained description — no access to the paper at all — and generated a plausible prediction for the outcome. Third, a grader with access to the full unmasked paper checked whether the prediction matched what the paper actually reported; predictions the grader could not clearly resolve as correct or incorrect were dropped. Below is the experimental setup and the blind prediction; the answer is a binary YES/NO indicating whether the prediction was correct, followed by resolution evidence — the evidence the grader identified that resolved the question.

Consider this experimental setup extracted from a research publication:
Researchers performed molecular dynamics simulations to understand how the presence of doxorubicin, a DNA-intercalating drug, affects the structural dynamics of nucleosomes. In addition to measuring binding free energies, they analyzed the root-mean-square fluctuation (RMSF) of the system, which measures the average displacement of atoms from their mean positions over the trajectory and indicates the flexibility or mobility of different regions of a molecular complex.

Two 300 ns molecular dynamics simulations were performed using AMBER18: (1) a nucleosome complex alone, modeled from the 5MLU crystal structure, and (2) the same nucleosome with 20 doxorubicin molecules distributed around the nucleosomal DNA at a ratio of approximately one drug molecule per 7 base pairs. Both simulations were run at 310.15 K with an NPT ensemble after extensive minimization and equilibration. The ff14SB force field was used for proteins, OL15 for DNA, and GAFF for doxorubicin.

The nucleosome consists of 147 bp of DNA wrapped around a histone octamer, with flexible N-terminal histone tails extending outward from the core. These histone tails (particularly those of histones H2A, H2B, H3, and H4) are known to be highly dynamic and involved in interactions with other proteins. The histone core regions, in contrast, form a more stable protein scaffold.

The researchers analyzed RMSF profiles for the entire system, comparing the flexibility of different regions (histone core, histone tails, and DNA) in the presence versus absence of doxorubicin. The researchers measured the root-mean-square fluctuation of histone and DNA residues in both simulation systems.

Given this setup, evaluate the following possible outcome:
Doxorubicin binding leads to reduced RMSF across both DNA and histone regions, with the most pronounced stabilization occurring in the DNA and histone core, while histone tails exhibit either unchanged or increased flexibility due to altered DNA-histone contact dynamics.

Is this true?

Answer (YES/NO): NO